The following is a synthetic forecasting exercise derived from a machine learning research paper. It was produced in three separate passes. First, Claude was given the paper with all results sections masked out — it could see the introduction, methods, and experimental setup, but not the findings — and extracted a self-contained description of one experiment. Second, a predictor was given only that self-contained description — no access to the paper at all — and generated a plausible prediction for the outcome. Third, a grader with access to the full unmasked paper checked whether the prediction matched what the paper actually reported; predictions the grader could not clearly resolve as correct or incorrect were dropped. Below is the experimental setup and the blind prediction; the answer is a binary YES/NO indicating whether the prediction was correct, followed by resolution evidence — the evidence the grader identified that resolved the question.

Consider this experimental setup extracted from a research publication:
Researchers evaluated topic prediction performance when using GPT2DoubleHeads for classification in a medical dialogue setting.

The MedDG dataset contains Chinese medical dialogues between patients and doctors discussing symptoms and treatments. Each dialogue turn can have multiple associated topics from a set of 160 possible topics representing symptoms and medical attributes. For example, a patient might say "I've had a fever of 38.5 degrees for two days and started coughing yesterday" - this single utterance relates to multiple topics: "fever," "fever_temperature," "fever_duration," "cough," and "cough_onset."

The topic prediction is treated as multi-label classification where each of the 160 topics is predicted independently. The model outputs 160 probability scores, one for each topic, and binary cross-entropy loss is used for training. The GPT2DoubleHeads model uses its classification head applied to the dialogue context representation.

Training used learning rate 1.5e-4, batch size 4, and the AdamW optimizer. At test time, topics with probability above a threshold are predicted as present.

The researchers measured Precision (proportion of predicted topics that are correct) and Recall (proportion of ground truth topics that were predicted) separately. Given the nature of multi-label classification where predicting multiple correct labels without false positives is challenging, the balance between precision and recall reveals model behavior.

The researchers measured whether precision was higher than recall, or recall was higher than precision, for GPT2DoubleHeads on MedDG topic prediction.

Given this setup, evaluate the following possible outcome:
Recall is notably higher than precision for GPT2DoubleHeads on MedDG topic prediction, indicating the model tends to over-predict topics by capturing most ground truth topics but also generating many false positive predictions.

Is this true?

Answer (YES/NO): NO